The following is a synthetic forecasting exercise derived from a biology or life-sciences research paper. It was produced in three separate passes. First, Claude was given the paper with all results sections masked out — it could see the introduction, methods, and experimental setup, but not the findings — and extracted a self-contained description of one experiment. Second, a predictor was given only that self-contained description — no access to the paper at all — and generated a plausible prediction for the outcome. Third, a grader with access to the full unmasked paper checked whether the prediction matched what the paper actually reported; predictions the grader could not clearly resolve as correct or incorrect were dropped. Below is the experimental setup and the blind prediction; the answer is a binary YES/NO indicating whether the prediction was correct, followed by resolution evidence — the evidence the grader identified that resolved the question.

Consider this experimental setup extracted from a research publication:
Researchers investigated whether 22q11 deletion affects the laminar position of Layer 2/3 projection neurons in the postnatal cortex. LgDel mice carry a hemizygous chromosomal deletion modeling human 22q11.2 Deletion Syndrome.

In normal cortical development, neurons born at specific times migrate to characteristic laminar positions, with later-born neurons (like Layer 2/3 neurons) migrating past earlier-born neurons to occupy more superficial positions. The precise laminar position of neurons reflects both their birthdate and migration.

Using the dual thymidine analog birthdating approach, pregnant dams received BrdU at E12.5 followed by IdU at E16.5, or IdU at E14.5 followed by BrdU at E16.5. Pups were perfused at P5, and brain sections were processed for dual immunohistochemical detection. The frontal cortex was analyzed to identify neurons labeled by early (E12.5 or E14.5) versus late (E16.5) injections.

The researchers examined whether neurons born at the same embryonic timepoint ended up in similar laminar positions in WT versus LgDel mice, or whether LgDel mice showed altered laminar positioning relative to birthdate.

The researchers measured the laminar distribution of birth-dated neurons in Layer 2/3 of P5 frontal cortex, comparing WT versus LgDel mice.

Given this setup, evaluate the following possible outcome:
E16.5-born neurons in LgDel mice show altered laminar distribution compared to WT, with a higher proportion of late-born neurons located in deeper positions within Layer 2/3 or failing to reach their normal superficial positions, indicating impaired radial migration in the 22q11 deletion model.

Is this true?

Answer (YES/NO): NO